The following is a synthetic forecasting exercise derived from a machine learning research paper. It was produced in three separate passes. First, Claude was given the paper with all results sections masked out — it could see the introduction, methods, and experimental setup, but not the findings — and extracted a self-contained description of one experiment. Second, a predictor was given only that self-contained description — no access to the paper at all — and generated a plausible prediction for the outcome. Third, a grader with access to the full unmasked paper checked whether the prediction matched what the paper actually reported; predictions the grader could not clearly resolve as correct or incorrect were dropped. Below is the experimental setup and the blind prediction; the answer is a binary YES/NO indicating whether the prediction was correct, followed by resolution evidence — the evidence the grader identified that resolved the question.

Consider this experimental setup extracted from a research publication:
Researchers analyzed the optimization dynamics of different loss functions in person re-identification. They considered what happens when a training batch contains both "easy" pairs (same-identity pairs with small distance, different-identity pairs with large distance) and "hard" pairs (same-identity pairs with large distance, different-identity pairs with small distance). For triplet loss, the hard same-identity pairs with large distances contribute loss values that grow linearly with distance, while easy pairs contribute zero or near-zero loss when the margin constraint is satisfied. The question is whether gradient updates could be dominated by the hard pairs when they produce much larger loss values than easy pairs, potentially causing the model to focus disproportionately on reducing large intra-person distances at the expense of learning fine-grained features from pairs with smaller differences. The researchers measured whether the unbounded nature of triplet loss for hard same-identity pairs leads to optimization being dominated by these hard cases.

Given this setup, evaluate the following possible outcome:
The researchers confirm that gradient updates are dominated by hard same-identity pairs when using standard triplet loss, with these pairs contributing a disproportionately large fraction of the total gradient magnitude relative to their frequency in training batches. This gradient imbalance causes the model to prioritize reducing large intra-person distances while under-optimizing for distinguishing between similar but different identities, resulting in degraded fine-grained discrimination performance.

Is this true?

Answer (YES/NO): NO